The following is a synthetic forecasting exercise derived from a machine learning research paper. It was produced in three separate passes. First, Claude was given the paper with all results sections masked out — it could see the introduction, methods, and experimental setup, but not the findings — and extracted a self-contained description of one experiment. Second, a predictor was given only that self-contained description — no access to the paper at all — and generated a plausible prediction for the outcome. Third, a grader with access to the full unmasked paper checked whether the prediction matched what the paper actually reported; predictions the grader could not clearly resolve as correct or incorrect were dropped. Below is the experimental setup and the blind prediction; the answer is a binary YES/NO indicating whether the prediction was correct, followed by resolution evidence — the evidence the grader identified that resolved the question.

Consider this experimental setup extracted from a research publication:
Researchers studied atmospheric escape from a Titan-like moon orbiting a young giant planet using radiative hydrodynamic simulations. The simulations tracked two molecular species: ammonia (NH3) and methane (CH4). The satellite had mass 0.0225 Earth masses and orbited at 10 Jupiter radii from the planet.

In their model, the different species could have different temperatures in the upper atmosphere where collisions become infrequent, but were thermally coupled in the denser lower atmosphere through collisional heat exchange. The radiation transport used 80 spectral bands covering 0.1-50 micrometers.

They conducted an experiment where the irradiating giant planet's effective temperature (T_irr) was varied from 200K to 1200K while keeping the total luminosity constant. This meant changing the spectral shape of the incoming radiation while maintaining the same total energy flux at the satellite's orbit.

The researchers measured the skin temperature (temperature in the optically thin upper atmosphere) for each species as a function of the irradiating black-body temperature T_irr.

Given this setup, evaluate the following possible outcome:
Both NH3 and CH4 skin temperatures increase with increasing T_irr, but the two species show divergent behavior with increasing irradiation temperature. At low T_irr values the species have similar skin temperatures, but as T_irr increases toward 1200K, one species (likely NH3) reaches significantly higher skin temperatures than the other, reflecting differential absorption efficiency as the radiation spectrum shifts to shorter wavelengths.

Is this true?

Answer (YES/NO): NO